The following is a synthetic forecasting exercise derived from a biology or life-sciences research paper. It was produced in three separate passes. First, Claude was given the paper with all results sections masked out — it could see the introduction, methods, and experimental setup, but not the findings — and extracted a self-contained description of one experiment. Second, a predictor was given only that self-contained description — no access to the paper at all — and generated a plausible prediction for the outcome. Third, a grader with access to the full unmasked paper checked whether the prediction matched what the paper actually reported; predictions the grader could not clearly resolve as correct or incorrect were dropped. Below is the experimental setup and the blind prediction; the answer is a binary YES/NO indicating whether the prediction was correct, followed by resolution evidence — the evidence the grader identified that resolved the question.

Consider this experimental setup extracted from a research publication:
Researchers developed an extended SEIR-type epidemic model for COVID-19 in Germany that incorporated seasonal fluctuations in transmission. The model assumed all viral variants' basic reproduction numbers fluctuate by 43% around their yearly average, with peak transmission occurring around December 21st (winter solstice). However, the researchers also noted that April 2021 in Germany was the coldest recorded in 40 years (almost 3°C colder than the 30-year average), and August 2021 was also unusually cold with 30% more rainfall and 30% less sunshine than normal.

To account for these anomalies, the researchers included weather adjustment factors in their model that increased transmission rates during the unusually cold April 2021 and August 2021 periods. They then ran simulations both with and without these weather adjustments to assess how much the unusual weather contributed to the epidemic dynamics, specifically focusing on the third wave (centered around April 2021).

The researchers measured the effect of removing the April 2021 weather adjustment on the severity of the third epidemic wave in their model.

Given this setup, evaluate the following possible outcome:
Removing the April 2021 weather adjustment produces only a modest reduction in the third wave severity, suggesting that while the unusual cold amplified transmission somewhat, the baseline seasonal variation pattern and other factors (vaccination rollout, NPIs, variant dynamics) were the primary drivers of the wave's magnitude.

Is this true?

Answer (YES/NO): NO